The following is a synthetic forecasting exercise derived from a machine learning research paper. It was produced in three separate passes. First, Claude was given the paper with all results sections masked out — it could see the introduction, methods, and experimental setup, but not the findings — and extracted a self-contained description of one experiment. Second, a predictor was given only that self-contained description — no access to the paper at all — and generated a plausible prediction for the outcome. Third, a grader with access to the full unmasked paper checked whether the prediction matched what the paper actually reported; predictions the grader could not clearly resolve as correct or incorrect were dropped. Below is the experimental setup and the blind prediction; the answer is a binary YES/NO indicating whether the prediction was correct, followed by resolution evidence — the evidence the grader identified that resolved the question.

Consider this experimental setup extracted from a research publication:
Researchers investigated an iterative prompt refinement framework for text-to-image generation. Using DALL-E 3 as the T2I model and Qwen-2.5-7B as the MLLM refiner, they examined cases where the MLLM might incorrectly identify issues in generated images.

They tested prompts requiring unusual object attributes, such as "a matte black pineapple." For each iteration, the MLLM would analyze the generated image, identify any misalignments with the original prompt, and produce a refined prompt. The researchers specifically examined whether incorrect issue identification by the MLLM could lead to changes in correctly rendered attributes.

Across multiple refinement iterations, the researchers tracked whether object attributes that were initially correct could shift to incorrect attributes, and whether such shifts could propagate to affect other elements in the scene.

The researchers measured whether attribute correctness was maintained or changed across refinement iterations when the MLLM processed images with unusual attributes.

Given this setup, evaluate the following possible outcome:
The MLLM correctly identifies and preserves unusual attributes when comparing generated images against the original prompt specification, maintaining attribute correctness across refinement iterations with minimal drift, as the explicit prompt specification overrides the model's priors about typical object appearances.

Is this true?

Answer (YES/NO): NO